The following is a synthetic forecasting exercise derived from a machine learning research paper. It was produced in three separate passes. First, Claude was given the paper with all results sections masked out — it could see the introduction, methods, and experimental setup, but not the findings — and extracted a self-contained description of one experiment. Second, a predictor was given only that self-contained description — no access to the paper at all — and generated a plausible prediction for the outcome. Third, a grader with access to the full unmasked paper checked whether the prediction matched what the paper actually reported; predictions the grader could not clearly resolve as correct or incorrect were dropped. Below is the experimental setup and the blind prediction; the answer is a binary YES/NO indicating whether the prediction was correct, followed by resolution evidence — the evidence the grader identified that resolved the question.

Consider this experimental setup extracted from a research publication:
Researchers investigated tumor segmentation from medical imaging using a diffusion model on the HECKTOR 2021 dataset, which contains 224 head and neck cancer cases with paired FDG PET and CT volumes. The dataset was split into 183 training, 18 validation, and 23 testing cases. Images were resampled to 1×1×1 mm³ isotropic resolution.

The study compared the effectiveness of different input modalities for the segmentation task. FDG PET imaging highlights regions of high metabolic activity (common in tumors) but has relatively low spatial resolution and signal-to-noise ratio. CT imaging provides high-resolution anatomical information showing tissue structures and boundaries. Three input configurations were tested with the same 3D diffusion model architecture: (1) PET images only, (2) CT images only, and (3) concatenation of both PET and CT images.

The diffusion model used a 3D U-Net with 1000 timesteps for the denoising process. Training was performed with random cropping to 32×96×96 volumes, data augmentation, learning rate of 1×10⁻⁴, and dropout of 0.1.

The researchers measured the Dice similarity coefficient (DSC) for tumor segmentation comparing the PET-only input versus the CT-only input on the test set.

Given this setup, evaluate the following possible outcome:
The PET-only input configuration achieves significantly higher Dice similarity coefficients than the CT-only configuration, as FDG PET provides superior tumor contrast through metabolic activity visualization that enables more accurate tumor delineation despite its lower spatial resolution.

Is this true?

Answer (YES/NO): YES